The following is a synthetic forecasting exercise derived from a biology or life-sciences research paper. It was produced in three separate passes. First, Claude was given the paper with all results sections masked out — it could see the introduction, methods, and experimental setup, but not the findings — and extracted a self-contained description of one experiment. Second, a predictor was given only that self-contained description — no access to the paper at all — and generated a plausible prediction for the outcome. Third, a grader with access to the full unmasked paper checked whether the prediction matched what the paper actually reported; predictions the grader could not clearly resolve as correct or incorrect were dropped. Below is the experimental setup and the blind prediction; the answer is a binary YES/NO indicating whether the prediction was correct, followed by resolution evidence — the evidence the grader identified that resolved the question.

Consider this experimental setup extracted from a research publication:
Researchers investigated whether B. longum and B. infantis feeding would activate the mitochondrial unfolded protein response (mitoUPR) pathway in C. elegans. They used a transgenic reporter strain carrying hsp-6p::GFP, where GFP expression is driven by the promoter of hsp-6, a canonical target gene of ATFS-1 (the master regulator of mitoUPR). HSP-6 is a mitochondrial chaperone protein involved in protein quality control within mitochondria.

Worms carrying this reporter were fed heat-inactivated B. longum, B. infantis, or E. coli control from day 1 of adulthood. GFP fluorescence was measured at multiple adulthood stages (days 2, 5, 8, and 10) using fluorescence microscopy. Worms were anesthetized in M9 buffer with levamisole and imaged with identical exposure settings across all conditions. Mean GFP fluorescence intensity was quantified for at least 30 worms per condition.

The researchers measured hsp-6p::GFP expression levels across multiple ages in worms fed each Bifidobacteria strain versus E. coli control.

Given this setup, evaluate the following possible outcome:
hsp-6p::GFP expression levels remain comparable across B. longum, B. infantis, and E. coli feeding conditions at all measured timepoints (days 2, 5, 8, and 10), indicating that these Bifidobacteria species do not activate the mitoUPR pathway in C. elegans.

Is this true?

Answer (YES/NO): NO